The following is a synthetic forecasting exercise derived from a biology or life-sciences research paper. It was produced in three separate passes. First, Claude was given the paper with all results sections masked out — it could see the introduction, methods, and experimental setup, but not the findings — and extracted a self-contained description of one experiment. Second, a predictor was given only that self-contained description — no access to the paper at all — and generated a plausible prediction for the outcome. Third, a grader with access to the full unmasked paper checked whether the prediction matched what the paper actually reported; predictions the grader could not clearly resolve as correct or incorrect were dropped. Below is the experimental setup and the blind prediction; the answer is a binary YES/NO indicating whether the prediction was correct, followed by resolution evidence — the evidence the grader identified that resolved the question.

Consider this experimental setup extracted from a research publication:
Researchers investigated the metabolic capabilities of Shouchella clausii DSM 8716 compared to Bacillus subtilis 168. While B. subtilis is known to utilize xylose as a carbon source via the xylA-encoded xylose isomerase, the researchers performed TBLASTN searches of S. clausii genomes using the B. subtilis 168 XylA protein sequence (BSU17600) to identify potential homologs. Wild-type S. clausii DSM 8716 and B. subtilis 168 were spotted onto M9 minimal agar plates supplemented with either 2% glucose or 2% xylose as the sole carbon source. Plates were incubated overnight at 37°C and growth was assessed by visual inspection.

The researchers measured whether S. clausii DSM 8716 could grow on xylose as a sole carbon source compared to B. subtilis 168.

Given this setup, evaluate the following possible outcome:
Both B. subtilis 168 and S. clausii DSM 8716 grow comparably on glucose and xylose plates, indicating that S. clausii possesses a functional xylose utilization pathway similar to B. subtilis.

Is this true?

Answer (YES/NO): YES